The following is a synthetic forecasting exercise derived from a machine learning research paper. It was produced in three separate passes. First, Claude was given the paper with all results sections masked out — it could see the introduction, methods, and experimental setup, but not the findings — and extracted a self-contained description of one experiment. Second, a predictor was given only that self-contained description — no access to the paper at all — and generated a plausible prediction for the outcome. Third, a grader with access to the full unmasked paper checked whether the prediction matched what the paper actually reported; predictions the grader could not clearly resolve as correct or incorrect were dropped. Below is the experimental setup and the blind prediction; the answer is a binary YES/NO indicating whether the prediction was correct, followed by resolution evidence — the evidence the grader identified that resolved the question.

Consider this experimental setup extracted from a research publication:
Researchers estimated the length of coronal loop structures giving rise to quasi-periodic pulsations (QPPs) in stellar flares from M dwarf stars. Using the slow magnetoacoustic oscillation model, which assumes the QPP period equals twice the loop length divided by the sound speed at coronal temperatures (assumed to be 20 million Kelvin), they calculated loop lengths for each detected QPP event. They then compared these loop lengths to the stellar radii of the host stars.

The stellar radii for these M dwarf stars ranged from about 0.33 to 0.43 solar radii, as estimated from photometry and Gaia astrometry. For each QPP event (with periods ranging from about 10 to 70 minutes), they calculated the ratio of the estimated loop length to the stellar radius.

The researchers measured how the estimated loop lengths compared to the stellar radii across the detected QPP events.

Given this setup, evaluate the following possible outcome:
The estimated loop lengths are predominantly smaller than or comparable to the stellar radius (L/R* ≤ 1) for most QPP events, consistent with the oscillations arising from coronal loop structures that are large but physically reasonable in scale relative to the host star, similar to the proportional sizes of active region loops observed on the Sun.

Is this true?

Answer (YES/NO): NO